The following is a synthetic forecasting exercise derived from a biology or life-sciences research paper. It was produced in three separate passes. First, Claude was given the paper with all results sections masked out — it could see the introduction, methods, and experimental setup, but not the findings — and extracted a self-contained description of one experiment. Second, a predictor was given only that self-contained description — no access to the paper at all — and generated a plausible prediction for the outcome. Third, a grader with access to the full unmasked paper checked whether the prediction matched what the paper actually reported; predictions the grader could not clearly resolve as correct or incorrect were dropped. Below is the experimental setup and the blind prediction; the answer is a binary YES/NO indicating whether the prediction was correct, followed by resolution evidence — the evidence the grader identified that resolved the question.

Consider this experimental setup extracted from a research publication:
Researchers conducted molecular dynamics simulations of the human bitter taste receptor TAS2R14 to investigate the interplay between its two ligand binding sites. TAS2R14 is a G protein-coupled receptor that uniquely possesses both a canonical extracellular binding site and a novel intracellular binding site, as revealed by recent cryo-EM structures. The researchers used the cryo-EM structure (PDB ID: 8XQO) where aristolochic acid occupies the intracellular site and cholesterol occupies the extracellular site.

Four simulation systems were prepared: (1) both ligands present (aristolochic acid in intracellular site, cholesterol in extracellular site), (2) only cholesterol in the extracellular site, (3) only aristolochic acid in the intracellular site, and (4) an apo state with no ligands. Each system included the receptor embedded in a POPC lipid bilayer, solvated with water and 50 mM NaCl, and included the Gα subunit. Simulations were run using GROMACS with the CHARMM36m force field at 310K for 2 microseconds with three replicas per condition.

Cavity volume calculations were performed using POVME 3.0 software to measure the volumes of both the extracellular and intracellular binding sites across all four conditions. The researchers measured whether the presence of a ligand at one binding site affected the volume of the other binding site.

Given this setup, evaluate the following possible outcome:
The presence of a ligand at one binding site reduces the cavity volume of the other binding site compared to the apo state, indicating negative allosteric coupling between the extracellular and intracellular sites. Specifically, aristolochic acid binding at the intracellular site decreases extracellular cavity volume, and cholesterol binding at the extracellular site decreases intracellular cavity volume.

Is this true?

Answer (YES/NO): NO